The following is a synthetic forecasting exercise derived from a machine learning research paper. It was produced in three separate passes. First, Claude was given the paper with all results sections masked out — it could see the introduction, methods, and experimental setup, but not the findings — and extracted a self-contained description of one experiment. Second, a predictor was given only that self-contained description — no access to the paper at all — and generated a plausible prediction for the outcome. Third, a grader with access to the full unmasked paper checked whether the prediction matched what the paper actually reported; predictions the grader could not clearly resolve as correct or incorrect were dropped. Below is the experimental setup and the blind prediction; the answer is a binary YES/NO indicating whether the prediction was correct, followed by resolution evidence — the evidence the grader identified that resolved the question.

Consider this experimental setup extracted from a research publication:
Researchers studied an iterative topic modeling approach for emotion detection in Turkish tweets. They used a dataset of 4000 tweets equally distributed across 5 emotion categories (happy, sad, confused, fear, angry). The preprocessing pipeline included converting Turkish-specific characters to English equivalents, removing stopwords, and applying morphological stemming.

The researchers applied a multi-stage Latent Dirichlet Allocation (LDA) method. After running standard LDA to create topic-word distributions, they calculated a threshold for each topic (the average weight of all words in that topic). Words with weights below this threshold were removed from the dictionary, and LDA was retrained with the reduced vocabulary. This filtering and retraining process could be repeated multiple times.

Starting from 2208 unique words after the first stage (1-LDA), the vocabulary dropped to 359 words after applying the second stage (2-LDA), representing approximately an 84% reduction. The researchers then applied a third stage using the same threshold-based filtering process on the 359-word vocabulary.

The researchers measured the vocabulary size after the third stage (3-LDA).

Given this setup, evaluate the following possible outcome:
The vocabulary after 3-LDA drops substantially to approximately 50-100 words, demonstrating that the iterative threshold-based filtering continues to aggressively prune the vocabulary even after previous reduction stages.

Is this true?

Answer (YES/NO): NO